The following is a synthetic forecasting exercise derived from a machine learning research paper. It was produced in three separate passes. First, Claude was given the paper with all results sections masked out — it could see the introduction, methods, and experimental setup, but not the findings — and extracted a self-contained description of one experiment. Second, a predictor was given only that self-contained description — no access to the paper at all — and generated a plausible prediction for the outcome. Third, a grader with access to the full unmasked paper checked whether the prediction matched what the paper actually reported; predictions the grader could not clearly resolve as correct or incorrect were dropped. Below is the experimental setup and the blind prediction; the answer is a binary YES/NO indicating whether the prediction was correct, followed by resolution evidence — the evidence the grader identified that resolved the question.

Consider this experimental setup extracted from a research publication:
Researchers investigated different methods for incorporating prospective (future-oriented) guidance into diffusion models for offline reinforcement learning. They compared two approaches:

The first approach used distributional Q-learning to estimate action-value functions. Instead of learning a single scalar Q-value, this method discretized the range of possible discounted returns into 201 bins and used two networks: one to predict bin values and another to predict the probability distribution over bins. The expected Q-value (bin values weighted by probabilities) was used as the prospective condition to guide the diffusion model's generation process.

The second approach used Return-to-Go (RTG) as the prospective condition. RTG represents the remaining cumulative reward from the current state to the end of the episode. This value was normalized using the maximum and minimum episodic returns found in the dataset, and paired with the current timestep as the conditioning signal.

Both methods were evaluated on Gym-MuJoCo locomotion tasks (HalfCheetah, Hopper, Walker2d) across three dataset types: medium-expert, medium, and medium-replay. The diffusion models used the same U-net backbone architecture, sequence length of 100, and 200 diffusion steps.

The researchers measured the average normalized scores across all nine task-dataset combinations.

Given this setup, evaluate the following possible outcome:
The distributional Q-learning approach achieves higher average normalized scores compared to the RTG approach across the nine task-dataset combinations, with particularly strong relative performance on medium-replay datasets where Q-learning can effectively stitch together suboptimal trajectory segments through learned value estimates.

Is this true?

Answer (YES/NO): NO